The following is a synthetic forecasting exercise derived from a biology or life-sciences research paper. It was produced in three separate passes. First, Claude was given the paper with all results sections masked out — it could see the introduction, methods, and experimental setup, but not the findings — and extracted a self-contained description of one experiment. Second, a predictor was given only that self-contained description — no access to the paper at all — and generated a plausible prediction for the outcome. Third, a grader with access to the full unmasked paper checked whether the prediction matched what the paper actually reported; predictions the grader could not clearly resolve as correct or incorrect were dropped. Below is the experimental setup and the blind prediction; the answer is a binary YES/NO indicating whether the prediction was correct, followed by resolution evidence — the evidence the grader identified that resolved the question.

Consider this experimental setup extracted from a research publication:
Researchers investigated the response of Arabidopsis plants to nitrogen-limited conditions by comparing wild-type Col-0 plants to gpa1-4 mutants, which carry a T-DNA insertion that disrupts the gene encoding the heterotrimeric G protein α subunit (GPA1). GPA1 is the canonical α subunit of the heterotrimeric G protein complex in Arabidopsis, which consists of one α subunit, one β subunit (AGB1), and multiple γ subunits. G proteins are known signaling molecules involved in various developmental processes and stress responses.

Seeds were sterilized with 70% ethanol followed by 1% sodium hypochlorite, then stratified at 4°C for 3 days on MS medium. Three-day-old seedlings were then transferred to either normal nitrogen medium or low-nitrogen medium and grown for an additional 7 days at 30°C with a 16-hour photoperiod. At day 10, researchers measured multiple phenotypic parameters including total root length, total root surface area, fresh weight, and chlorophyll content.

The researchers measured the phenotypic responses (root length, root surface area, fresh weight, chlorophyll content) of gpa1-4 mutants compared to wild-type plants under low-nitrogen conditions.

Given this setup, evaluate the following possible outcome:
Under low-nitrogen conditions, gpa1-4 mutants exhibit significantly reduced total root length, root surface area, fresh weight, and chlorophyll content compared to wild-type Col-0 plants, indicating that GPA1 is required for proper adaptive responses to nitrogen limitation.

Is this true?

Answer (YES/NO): NO